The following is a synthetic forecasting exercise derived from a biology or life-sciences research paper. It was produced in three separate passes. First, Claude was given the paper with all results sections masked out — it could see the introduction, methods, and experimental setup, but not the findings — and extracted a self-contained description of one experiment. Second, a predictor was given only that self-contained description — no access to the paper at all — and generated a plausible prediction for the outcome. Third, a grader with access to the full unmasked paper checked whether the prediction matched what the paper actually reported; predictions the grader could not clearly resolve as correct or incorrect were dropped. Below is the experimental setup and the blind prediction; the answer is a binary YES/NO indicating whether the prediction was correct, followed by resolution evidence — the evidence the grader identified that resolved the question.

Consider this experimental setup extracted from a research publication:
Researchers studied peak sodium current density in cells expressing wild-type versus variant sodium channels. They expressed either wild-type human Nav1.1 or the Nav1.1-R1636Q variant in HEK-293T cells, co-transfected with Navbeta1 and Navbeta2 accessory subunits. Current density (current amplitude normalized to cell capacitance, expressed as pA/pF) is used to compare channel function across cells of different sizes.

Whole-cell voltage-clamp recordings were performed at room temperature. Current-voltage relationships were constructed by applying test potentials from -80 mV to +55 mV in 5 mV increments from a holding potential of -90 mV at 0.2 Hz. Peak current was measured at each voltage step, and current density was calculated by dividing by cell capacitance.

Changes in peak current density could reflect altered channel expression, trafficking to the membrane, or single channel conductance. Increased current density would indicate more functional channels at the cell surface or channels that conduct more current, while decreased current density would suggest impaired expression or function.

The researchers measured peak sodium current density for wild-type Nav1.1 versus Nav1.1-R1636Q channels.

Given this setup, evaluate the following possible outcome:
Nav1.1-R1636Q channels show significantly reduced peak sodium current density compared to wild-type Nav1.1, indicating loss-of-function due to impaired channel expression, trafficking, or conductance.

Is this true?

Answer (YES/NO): NO